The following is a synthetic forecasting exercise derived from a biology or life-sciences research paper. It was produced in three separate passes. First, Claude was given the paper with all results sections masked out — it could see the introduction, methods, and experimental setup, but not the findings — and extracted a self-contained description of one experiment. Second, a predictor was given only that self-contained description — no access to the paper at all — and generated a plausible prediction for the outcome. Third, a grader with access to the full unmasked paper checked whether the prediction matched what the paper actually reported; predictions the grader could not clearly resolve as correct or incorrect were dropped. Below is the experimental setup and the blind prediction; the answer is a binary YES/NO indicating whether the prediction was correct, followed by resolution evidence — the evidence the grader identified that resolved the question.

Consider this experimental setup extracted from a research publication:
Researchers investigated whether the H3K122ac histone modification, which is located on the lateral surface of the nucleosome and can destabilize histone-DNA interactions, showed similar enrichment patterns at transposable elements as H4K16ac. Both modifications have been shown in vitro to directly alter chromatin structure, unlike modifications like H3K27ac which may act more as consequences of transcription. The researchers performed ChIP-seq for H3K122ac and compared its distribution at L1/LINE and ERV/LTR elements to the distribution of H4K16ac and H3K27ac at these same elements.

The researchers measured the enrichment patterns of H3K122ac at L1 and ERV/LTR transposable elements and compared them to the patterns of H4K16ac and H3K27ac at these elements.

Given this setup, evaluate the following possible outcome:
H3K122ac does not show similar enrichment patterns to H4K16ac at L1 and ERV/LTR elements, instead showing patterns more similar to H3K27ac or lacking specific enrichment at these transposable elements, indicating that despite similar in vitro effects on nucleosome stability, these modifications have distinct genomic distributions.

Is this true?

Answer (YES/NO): NO